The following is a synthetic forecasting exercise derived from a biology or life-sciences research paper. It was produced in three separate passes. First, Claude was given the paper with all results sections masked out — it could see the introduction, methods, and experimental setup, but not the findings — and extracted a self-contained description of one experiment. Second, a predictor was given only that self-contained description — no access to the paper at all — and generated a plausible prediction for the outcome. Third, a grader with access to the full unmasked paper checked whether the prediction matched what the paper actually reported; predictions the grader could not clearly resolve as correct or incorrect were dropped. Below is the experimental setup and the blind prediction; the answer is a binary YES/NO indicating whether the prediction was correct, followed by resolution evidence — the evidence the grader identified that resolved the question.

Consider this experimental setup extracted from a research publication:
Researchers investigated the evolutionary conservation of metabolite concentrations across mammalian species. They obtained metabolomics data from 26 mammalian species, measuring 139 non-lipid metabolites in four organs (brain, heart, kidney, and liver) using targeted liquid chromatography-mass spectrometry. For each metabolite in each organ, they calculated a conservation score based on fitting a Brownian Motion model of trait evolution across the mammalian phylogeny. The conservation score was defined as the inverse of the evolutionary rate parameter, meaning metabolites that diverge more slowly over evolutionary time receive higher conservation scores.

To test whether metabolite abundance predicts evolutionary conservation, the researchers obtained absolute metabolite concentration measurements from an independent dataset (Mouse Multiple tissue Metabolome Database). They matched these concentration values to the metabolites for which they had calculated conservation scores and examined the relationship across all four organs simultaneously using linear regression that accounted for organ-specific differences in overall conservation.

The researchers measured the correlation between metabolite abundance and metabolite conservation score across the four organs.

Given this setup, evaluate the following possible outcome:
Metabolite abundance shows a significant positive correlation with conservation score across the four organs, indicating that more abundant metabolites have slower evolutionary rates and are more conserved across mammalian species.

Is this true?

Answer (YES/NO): YES